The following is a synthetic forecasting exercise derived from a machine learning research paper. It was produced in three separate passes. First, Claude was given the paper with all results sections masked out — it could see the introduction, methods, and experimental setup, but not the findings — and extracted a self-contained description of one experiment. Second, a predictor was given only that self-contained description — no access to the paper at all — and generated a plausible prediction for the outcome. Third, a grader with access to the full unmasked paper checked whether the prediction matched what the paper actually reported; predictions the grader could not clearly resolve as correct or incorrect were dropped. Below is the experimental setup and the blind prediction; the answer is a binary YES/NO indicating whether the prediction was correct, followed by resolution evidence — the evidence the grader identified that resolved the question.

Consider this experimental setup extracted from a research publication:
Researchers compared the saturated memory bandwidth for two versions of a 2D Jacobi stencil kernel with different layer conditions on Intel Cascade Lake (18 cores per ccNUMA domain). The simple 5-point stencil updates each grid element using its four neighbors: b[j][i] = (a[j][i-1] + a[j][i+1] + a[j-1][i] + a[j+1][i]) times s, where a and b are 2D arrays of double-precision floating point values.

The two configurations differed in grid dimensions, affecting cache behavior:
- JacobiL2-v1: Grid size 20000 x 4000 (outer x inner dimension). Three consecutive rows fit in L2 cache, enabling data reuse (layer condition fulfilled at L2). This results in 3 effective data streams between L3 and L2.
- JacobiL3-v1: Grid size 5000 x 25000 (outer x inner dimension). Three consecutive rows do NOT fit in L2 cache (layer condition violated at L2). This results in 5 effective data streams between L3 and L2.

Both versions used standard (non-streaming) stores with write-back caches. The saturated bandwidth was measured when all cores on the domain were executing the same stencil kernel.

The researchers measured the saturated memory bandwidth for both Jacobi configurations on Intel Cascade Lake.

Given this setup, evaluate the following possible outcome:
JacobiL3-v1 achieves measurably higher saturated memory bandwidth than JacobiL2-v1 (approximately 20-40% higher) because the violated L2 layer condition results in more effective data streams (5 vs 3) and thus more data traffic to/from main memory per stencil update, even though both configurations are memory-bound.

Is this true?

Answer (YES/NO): NO